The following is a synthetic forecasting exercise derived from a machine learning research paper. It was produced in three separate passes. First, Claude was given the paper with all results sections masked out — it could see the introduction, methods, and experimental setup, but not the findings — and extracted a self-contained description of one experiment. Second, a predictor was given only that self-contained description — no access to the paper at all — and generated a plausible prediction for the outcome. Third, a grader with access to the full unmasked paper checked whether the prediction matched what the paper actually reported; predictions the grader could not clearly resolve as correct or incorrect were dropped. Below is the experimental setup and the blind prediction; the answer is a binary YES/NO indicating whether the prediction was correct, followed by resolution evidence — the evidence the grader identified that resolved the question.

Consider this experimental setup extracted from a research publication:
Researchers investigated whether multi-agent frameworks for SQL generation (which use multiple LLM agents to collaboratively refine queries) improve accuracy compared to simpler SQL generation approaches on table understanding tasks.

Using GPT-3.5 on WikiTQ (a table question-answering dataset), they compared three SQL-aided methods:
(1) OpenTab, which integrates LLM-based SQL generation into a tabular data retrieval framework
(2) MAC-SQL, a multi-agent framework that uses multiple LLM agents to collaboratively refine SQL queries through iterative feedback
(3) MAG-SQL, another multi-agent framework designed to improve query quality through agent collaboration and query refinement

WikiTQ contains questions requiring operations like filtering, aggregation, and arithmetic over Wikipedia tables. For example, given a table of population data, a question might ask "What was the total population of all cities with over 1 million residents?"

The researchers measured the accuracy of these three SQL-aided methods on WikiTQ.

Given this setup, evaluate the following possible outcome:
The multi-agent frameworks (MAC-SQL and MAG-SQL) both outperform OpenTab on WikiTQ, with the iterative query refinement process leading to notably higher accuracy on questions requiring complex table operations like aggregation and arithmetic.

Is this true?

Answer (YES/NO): NO